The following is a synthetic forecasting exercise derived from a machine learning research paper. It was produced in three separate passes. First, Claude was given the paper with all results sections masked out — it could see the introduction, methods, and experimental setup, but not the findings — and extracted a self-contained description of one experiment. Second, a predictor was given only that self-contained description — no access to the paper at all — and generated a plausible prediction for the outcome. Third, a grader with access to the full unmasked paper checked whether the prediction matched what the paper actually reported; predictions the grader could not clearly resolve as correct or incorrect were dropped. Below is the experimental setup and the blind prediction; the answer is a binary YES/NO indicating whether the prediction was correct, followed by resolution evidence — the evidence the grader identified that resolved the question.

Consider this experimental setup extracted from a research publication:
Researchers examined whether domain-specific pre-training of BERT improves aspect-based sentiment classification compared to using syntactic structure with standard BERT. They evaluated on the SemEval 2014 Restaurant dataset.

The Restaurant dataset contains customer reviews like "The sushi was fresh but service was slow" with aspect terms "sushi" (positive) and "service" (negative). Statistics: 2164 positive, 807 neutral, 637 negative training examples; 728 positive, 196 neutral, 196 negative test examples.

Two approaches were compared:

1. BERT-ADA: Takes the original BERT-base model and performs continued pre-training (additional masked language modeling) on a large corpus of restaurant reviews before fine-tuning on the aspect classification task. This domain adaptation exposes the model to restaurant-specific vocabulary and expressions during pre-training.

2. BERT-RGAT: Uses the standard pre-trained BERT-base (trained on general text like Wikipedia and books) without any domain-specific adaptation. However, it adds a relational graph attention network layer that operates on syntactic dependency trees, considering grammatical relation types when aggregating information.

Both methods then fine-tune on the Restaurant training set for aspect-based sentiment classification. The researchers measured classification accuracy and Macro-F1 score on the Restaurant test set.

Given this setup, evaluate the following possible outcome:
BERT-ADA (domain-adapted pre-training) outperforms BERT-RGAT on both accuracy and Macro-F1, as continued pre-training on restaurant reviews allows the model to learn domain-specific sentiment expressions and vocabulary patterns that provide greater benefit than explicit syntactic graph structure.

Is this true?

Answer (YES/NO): NO